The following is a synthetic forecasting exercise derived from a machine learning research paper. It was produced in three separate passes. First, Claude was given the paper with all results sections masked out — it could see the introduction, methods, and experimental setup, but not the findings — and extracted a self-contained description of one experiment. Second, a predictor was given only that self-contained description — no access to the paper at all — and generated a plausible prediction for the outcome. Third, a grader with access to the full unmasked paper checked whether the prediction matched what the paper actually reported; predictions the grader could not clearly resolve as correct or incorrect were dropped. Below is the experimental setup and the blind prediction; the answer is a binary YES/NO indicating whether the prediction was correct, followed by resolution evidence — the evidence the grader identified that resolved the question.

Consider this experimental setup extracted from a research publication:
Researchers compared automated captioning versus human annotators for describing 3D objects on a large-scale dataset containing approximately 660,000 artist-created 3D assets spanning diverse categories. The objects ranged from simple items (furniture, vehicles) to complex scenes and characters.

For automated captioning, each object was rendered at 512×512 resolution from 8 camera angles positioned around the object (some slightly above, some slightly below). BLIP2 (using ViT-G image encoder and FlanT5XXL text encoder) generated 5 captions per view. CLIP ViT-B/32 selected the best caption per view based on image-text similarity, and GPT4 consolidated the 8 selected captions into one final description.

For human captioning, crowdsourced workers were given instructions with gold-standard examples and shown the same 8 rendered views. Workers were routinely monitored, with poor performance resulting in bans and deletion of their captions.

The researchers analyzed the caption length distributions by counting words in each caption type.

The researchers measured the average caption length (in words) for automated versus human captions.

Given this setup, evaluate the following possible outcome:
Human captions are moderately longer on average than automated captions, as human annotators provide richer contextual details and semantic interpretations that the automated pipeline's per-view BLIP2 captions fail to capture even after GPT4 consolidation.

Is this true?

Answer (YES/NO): NO